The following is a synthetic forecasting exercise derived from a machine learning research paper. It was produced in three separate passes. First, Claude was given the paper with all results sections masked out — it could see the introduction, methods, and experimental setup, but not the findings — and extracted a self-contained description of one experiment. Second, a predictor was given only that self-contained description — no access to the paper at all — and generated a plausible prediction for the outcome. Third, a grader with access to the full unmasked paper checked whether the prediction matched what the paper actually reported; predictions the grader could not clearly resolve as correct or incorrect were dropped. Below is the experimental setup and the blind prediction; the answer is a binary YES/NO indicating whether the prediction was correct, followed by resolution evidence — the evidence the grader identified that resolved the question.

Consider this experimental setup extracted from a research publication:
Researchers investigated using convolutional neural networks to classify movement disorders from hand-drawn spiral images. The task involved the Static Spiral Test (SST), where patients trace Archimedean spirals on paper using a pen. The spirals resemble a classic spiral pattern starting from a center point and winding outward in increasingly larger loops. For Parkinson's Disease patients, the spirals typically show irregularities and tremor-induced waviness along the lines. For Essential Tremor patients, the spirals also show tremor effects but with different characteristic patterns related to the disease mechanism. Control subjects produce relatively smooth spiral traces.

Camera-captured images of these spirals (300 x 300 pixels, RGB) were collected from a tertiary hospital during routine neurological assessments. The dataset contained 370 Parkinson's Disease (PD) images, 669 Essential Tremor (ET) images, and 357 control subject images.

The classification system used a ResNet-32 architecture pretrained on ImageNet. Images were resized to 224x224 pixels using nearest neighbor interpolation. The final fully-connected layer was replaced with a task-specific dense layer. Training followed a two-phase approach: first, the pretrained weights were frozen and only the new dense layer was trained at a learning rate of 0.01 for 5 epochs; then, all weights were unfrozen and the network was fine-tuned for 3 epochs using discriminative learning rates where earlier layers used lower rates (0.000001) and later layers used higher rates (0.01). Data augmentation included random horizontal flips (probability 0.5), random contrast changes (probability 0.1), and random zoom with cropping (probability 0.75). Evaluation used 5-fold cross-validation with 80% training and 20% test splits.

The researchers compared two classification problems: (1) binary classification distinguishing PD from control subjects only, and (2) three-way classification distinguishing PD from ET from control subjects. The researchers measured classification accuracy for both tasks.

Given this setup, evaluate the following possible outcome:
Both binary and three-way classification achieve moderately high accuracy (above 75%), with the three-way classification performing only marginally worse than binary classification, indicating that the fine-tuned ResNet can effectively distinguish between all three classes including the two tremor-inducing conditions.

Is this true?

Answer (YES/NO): NO